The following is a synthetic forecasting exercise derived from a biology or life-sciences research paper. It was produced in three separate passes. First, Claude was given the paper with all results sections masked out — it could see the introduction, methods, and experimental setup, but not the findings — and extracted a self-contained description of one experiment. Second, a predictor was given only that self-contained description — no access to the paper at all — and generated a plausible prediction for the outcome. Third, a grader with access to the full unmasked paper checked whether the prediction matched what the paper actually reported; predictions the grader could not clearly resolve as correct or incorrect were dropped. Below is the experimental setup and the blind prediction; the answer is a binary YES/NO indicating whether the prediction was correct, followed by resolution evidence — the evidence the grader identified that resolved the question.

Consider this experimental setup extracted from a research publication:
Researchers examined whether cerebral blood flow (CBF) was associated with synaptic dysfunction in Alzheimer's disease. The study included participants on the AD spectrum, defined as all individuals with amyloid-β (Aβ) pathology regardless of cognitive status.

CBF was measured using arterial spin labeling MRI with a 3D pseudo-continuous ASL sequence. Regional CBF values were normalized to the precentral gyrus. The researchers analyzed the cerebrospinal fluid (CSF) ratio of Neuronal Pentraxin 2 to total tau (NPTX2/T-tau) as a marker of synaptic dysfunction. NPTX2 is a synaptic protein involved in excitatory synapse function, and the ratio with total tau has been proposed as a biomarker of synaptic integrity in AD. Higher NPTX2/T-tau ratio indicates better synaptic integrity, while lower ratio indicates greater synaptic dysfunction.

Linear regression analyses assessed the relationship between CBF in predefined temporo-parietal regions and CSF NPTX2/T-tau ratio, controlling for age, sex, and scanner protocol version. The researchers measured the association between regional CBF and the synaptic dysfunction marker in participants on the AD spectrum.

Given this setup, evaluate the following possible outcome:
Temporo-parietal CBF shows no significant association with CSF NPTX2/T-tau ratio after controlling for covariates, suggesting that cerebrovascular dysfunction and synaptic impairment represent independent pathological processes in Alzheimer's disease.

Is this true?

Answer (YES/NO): NO